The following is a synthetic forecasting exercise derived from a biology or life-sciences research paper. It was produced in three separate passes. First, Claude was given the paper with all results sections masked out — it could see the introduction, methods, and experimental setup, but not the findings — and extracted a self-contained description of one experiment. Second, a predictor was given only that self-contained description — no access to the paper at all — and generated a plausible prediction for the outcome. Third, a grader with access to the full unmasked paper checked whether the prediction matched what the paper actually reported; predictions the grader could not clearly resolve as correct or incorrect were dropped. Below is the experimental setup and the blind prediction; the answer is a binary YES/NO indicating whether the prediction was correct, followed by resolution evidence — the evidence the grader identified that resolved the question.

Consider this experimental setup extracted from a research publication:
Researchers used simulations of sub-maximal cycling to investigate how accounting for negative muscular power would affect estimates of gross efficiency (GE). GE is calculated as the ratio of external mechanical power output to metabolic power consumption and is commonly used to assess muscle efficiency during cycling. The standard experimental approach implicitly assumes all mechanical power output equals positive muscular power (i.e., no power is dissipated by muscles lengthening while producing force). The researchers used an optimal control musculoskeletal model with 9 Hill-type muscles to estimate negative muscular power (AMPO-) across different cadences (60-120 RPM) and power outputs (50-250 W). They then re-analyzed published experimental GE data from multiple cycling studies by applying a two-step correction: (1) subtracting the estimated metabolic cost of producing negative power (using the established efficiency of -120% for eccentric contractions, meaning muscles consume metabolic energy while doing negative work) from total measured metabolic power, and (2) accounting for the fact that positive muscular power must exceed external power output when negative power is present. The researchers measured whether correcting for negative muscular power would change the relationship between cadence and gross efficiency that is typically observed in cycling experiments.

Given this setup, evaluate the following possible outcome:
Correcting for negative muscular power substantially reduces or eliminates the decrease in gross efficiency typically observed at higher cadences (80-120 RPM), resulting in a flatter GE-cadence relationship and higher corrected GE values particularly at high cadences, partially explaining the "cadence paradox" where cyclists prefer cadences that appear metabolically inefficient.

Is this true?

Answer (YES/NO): YES